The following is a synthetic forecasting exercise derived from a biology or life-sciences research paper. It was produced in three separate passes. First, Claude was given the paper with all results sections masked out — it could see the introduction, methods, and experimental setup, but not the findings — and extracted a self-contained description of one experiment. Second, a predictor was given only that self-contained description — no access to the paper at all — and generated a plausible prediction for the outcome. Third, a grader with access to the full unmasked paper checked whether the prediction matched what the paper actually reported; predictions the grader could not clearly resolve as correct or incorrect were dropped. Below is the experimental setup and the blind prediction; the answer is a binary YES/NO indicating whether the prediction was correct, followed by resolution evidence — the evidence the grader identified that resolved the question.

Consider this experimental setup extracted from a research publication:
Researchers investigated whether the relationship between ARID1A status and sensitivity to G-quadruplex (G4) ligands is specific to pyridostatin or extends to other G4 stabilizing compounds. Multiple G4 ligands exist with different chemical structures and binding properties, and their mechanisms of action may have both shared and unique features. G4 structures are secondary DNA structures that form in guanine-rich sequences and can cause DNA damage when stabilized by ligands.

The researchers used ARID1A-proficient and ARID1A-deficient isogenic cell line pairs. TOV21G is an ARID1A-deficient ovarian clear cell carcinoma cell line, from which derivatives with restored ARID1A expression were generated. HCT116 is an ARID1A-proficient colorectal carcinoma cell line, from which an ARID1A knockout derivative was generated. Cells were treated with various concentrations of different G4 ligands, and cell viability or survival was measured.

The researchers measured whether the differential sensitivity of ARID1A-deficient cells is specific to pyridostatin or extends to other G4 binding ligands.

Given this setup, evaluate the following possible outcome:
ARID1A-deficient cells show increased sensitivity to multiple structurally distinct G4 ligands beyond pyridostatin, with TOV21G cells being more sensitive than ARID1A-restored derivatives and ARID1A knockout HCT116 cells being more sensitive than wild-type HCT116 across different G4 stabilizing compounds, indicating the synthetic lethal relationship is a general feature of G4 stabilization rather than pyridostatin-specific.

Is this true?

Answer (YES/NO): YES